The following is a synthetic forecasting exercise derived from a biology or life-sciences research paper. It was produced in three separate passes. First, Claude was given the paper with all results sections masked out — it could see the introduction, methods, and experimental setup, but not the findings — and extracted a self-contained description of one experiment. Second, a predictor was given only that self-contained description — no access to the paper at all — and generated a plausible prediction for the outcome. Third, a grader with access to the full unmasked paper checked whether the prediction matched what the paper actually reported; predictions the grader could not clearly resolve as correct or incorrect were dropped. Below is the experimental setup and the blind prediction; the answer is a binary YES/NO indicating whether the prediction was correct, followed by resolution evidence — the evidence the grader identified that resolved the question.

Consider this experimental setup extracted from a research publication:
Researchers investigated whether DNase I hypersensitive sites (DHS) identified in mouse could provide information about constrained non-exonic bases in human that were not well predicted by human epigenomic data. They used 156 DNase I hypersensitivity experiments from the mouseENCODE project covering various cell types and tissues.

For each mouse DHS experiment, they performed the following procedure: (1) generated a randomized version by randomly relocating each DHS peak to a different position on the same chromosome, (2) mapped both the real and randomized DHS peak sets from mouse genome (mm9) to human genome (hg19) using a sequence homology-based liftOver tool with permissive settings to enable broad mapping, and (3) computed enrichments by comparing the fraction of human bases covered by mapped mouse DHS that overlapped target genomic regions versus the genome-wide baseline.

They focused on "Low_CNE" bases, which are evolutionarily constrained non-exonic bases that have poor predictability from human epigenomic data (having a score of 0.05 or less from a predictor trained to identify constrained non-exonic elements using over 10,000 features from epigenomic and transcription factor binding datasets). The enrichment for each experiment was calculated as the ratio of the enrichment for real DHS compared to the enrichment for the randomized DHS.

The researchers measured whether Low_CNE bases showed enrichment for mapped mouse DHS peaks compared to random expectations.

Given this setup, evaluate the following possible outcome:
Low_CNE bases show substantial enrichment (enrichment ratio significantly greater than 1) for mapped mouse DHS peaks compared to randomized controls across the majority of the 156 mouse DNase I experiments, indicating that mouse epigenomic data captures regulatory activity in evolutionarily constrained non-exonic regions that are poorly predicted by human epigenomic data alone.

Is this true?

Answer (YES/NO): NO